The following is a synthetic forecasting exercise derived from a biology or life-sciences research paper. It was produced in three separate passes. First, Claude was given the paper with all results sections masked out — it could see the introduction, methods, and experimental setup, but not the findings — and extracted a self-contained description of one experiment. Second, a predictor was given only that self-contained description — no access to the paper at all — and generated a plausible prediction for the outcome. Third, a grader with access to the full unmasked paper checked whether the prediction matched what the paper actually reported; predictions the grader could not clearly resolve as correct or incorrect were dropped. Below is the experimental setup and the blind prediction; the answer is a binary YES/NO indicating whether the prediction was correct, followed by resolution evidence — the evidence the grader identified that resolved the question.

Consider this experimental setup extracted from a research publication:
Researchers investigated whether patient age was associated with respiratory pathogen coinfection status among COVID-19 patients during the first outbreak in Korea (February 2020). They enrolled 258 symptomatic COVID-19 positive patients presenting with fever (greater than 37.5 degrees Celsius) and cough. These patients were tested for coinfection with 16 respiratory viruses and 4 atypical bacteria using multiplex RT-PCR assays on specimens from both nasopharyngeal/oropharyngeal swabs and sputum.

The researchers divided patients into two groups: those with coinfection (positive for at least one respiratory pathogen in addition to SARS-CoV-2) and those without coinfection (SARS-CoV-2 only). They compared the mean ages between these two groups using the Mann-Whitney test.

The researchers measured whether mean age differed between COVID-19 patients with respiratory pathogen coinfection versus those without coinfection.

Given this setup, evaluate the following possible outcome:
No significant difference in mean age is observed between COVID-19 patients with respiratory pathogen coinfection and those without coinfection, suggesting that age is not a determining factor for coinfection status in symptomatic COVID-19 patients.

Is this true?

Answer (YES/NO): NO